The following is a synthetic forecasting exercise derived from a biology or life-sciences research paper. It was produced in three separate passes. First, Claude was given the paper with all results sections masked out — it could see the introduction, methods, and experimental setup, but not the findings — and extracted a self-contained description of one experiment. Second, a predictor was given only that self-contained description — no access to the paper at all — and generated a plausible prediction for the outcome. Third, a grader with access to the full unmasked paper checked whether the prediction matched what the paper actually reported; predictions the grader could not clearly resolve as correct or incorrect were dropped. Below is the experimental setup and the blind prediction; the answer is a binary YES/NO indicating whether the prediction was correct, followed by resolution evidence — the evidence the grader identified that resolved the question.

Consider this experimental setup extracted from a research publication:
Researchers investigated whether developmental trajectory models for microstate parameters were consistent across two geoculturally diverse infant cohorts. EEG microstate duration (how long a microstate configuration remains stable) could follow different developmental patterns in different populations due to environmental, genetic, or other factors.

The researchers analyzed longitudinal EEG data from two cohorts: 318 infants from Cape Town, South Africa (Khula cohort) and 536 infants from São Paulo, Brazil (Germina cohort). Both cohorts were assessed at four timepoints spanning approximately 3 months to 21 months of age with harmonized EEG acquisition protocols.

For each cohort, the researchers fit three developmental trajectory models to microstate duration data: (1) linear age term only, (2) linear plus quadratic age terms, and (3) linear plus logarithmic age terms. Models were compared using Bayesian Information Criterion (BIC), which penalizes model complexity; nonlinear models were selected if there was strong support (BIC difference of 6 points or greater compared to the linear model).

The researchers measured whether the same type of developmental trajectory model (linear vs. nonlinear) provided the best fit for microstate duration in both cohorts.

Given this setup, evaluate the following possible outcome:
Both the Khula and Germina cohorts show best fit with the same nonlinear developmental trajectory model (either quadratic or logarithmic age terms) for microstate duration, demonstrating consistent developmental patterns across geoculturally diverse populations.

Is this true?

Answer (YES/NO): NO